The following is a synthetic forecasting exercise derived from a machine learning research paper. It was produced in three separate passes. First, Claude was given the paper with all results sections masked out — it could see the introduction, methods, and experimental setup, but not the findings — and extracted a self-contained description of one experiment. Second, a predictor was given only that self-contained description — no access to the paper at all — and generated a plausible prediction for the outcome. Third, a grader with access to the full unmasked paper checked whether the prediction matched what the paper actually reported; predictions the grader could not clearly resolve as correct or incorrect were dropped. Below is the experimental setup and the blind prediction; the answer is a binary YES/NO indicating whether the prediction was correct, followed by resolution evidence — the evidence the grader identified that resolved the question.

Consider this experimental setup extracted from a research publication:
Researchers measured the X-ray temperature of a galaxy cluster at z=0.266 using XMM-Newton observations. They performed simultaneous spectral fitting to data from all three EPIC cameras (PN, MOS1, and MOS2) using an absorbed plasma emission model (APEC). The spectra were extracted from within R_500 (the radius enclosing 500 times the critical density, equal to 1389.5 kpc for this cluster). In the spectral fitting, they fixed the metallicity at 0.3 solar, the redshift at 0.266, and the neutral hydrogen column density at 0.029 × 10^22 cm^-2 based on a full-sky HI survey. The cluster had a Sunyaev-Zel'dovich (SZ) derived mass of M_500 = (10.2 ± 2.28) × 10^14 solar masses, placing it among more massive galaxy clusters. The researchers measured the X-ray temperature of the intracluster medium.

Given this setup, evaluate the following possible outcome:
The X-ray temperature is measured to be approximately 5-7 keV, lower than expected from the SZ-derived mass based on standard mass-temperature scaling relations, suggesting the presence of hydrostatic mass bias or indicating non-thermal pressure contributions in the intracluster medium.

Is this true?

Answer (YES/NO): YES